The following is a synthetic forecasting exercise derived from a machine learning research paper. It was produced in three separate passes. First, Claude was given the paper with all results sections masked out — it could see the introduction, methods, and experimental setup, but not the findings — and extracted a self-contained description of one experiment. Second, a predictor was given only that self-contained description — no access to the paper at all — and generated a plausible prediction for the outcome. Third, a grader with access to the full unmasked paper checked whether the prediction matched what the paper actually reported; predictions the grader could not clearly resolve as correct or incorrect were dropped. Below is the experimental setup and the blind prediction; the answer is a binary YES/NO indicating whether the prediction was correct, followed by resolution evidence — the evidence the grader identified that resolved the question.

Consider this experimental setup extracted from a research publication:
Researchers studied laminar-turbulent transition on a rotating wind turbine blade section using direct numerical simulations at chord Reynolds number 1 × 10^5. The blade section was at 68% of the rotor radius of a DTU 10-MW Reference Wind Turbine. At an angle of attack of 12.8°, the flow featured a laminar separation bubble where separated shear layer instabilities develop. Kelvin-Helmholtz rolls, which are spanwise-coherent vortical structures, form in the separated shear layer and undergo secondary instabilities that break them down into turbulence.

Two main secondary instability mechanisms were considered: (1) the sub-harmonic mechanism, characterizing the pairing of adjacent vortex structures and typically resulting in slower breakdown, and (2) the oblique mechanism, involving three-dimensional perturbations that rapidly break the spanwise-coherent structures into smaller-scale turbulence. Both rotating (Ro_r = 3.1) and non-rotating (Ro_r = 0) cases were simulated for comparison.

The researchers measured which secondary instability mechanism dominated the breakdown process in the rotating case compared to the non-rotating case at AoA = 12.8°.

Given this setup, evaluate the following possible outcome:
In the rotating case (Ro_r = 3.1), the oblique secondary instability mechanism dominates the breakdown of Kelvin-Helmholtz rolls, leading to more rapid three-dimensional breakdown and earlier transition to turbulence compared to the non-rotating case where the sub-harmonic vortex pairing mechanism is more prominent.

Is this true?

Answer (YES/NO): NO